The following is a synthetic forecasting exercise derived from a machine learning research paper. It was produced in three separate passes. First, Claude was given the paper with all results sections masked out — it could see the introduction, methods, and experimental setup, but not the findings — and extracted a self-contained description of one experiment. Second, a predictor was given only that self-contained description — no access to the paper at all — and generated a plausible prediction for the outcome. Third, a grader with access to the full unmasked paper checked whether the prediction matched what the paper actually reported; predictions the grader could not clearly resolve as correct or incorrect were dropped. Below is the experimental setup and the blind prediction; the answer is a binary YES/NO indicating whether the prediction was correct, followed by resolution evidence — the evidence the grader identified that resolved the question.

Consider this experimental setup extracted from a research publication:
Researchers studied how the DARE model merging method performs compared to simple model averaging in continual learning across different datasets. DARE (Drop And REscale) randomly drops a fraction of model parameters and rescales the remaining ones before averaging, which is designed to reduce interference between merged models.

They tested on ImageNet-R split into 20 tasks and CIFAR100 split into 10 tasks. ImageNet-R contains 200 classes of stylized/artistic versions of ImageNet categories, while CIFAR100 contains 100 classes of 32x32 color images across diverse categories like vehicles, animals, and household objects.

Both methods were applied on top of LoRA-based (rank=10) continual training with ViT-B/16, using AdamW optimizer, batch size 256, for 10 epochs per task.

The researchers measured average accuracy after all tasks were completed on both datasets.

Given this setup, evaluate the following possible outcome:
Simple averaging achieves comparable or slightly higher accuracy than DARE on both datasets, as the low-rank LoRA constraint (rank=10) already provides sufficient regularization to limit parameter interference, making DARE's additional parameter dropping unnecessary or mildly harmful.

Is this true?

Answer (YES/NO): NO